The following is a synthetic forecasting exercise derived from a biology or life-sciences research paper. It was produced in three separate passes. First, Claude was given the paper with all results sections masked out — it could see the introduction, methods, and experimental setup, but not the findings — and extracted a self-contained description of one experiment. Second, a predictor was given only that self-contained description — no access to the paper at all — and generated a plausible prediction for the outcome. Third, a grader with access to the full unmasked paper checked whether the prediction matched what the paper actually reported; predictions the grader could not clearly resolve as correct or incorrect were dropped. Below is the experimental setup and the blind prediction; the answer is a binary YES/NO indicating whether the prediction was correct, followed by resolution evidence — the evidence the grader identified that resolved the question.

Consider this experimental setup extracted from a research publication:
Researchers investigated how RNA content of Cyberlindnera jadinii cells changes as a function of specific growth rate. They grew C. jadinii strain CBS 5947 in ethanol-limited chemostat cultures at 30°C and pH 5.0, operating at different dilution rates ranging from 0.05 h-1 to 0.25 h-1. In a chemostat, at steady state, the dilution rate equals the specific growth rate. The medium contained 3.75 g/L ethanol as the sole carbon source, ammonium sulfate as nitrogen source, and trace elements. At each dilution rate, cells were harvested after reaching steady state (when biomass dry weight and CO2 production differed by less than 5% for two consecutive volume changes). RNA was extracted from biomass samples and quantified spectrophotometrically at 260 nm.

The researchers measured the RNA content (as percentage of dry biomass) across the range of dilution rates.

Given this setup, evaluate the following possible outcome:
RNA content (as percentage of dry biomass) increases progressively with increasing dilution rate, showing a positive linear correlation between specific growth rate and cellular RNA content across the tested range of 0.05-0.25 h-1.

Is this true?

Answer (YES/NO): NO